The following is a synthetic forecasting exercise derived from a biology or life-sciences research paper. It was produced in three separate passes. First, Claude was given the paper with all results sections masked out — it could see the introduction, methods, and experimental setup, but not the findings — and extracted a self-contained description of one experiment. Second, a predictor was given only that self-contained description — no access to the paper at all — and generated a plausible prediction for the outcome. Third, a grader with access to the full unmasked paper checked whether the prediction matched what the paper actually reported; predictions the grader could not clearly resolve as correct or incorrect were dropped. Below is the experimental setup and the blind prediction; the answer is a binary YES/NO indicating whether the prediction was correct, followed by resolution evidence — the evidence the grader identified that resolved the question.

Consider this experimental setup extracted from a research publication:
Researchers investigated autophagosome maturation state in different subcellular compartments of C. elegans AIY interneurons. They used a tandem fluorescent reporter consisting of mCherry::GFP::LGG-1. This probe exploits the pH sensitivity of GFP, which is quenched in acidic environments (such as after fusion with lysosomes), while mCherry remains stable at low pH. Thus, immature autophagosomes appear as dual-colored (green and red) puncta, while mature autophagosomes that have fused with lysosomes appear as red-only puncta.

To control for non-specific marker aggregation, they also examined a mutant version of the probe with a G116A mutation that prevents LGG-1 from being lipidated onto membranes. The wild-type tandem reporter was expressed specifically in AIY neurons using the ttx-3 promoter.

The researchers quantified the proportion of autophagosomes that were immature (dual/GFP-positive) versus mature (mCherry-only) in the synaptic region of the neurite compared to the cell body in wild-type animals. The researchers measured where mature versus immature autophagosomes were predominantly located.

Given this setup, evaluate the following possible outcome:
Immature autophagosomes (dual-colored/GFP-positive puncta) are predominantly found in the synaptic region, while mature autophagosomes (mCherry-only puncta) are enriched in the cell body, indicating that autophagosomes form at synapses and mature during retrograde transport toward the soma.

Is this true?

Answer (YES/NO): YES